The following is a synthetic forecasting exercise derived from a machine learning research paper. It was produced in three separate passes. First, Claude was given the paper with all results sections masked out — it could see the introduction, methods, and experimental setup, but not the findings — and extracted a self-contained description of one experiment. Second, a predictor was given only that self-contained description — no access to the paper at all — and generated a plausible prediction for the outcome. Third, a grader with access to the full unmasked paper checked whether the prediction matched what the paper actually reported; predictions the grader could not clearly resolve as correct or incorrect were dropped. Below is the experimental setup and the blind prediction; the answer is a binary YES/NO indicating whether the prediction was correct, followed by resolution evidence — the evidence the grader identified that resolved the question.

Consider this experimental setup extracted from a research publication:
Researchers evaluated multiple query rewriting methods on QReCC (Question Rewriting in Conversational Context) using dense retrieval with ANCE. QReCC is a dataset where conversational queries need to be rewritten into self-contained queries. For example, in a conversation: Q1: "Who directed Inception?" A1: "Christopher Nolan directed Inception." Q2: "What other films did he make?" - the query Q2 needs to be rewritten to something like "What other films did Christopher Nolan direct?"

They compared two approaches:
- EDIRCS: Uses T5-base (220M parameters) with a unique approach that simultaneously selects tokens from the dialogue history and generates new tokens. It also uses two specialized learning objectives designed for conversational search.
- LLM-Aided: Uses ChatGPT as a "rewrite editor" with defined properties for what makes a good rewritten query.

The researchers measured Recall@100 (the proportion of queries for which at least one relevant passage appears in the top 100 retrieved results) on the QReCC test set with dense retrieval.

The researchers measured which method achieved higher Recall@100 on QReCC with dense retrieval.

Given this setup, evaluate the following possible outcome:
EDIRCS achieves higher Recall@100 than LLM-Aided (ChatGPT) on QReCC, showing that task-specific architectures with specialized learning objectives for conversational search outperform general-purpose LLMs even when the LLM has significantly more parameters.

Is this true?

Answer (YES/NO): YES